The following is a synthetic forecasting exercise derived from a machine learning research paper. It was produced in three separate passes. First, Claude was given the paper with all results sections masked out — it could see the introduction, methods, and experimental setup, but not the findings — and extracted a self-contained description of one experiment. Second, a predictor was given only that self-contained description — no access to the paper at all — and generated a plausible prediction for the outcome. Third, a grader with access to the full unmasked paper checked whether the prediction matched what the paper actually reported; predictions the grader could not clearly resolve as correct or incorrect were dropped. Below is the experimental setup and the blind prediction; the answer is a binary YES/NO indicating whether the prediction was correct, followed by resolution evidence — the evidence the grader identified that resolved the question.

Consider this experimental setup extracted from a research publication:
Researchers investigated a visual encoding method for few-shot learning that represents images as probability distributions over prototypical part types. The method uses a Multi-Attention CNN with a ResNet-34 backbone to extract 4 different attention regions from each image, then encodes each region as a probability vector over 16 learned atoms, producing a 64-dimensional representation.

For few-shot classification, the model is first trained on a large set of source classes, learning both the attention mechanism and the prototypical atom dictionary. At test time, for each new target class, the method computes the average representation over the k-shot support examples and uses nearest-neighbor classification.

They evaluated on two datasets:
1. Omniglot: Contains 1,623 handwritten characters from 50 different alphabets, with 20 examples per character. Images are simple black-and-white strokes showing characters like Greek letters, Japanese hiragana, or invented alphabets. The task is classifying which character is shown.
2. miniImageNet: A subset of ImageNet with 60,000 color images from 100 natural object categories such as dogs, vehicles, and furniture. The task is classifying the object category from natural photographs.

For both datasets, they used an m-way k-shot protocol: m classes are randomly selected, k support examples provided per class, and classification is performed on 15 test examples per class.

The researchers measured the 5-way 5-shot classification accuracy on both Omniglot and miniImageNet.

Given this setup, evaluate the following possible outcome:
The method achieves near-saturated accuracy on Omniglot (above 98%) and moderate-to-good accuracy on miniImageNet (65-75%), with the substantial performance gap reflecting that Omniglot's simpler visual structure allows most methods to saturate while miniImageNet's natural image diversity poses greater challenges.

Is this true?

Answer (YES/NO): NO